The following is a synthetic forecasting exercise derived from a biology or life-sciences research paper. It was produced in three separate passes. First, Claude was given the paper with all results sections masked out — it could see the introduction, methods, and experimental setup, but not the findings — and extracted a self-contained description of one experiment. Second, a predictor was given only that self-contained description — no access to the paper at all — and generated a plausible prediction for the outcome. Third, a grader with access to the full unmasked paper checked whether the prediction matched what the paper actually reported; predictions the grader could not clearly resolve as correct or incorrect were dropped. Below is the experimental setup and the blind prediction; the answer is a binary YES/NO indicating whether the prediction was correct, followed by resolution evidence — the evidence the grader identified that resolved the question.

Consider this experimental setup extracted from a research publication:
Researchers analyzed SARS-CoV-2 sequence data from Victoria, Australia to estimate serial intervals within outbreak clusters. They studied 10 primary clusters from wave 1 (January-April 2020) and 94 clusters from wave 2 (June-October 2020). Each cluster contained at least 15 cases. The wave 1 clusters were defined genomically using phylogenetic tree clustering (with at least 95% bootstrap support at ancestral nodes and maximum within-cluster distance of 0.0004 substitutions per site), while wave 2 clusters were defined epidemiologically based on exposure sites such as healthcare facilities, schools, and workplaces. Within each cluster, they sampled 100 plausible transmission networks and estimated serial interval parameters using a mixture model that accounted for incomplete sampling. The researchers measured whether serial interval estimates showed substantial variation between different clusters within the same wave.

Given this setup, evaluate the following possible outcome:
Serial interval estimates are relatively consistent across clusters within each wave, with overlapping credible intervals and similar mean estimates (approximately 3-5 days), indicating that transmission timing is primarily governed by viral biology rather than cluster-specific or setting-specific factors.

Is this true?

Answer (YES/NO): NO